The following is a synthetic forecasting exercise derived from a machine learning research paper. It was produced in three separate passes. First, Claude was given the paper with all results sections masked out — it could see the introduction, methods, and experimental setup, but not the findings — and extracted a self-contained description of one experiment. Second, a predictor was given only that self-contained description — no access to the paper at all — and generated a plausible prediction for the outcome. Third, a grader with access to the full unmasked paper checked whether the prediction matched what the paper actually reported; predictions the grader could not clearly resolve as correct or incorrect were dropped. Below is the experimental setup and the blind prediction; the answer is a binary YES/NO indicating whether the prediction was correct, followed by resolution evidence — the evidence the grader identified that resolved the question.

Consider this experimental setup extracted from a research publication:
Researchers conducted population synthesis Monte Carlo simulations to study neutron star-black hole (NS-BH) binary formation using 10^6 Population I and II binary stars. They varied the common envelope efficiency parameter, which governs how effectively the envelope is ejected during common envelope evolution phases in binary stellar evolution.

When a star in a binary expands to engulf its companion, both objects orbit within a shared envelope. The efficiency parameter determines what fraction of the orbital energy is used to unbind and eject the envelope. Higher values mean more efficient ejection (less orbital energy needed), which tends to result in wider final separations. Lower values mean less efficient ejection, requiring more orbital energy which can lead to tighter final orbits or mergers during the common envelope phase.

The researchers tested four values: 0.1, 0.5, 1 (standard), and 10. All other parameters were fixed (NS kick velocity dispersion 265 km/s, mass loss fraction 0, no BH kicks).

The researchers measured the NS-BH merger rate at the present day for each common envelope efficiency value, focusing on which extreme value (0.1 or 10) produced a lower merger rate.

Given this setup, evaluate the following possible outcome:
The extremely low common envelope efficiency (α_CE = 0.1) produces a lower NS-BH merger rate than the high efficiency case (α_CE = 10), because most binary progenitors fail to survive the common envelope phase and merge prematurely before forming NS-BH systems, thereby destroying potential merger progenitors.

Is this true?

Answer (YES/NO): NO